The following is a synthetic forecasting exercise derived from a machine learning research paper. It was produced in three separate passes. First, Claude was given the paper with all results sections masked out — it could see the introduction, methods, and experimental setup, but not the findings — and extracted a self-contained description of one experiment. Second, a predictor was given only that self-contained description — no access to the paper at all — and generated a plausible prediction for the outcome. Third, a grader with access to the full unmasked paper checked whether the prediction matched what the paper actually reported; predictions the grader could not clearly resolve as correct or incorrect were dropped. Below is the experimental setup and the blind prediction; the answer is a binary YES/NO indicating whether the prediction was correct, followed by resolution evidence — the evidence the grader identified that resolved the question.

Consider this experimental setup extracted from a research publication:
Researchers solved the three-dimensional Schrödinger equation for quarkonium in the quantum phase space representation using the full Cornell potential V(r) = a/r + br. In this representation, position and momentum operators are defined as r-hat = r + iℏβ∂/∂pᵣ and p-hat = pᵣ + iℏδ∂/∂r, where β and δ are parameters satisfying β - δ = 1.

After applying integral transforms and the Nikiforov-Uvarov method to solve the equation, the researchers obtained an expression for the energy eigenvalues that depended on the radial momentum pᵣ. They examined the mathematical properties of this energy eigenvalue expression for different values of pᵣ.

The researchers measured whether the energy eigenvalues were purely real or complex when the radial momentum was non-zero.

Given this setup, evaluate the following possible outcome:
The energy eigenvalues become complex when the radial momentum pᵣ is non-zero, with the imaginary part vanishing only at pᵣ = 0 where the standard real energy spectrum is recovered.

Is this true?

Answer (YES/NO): YES